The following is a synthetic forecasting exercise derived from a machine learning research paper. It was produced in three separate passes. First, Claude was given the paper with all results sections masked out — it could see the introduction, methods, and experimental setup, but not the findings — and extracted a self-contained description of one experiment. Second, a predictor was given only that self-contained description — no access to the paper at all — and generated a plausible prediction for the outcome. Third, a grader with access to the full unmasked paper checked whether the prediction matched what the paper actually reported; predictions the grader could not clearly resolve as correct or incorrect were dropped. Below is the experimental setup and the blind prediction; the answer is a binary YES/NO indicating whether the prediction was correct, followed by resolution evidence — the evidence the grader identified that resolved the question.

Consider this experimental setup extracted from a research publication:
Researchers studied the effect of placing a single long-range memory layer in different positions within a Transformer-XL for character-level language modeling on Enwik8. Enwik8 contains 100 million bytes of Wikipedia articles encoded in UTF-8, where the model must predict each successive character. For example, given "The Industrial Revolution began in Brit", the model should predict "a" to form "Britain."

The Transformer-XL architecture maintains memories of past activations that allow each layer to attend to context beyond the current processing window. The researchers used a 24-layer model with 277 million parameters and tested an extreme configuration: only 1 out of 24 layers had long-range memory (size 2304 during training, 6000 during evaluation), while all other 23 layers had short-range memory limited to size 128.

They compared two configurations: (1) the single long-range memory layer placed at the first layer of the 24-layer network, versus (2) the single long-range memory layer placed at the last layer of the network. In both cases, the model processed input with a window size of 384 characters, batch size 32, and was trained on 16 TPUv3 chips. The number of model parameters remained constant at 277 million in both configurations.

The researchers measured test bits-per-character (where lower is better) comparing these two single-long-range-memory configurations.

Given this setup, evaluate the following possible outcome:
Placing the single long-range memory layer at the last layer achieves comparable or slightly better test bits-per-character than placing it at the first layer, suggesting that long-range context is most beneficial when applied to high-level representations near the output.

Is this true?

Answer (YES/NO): NO